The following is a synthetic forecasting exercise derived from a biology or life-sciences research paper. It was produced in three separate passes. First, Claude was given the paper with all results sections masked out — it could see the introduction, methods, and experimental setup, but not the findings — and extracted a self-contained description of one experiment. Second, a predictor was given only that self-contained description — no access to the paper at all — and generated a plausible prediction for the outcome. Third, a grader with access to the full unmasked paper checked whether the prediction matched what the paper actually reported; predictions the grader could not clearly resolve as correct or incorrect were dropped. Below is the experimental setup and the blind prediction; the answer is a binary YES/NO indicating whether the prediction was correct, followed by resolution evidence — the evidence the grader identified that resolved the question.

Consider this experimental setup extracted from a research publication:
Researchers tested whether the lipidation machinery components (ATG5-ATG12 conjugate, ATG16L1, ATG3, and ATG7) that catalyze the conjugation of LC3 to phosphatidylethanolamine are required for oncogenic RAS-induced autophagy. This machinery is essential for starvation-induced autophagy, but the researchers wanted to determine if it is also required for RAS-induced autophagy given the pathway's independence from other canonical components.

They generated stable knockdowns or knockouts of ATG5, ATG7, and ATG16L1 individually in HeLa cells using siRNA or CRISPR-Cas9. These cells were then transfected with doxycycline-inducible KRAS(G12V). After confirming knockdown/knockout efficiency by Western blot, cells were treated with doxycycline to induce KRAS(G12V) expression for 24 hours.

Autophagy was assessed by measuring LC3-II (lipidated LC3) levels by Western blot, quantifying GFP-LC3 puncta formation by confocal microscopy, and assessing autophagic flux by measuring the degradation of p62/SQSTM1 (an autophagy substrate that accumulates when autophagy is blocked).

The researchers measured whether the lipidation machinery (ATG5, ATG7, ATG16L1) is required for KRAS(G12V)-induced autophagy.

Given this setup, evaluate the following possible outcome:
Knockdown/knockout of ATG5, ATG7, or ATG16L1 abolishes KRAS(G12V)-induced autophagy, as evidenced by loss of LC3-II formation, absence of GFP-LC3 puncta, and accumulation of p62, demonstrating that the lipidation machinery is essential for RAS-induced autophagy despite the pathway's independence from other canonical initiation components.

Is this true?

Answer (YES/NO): YES